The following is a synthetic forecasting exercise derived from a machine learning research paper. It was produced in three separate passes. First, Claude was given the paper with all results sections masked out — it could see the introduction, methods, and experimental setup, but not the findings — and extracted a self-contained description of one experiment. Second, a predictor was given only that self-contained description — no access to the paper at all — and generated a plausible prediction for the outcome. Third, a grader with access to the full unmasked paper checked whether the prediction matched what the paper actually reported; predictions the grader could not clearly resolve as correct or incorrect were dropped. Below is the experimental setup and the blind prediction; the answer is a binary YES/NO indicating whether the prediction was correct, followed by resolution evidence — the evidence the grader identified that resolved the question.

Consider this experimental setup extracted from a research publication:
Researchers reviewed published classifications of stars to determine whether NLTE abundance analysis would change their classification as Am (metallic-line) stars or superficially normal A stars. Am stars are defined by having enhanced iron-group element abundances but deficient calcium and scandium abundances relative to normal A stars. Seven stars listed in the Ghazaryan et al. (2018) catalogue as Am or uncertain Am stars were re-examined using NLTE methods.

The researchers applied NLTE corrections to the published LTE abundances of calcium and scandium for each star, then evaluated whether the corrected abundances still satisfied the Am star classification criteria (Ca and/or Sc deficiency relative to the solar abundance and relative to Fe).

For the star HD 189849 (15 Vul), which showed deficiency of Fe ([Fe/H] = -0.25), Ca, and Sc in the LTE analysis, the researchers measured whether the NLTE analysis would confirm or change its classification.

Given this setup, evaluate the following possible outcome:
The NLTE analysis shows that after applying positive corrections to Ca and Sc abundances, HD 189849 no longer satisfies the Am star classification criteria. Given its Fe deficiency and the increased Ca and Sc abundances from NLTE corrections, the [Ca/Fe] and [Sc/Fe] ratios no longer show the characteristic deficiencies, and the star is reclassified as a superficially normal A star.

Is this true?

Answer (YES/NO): YES